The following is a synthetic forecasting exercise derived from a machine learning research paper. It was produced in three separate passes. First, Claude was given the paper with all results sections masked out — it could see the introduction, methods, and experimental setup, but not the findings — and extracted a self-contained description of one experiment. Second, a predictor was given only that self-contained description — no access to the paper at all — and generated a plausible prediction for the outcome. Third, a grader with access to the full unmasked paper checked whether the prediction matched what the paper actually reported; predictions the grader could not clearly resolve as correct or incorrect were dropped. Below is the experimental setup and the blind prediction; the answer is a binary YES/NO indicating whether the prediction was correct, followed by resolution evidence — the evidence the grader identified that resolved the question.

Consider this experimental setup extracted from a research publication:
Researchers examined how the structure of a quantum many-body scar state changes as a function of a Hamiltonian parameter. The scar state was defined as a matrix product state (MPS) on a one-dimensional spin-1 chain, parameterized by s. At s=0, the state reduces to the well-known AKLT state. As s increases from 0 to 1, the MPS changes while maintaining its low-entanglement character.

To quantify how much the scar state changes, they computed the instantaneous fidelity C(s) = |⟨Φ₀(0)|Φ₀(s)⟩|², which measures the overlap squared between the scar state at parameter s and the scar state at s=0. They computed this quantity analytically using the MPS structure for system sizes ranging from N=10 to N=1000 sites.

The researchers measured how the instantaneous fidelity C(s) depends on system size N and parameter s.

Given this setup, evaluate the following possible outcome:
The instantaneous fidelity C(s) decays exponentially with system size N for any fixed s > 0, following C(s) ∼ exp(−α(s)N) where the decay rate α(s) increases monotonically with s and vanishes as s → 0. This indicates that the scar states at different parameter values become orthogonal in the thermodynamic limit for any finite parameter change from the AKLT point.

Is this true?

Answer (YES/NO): YES